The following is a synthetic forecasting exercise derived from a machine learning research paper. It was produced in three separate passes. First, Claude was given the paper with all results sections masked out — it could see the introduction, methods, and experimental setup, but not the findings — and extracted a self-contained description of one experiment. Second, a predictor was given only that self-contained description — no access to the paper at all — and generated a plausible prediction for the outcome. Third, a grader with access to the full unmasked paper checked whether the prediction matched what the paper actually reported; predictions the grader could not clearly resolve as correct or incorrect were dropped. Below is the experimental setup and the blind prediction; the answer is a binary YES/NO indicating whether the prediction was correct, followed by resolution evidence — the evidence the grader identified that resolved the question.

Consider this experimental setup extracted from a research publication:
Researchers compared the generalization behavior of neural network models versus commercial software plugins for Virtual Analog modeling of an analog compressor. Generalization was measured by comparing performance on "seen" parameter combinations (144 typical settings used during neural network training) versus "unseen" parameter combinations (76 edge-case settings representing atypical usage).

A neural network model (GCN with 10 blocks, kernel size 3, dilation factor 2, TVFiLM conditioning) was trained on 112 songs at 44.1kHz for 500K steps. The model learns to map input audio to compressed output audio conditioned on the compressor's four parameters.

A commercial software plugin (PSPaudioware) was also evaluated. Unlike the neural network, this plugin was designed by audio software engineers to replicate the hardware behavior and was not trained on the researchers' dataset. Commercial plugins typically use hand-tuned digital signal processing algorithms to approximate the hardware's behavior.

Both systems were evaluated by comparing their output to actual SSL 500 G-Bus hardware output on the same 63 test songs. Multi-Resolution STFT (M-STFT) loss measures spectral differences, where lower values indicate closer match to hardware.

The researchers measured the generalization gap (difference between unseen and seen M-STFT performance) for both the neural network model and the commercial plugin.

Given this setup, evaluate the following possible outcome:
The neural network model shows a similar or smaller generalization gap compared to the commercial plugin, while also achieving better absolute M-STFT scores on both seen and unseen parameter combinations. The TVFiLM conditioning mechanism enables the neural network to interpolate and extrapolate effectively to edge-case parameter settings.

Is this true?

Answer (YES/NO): NO